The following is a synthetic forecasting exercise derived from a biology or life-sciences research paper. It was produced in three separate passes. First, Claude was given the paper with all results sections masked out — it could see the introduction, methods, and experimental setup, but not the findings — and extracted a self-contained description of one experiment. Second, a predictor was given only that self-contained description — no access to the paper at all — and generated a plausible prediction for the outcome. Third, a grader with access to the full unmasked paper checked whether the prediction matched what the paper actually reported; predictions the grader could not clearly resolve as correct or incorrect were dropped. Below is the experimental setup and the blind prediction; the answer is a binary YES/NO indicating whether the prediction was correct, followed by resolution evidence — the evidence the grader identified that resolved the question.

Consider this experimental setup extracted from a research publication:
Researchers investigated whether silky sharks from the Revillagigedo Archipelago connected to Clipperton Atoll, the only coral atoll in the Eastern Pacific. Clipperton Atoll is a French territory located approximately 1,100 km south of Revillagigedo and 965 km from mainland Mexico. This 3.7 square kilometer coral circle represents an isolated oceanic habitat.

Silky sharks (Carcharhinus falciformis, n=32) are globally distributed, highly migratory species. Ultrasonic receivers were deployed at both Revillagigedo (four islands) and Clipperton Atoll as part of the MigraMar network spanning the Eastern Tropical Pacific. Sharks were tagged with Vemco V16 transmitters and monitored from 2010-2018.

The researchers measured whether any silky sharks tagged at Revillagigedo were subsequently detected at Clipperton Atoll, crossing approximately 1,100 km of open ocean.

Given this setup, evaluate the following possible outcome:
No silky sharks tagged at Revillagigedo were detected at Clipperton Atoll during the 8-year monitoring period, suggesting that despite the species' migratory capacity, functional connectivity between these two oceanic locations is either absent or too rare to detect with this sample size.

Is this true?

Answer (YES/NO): NO